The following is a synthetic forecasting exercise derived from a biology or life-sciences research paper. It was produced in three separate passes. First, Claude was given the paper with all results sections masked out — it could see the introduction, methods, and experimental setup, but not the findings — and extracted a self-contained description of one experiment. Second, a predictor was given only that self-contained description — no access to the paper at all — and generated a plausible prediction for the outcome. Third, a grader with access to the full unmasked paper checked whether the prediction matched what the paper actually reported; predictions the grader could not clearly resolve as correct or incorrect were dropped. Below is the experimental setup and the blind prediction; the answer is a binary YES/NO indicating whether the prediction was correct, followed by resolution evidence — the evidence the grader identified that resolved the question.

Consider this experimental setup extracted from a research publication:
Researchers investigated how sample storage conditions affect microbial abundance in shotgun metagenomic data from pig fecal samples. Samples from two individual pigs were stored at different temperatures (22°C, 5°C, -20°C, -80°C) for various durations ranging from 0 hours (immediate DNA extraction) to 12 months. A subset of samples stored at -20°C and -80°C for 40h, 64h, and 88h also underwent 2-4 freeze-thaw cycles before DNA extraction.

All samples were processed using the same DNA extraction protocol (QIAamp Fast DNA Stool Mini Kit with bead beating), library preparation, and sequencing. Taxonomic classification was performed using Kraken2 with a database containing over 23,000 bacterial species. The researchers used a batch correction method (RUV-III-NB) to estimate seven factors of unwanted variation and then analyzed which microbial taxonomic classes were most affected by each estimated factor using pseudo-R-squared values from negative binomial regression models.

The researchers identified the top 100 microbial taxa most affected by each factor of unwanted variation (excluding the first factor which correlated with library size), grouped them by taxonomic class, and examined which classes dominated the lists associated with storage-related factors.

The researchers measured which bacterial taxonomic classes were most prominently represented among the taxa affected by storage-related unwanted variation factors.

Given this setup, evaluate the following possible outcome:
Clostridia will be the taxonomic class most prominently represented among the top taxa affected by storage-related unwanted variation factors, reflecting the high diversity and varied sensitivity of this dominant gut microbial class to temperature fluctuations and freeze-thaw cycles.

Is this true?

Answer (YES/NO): NO